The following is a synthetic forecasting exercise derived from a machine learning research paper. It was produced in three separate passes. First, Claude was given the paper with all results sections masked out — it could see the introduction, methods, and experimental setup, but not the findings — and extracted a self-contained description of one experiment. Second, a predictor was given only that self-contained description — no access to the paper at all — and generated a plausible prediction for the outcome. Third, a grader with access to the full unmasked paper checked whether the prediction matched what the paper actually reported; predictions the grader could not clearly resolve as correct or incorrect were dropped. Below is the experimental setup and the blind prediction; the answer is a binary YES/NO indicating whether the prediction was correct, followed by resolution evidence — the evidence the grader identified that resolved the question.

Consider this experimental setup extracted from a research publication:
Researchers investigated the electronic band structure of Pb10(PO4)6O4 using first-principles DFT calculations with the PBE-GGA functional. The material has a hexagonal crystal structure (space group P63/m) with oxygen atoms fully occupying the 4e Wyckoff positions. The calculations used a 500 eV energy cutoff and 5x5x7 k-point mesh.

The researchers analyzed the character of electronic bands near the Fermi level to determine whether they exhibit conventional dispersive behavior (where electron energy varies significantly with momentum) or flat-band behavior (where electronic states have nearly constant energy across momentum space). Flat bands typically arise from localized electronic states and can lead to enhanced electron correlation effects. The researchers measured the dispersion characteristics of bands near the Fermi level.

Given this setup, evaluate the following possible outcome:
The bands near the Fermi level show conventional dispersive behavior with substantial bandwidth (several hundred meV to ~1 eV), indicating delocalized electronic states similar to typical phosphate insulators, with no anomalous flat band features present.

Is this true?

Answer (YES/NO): NO